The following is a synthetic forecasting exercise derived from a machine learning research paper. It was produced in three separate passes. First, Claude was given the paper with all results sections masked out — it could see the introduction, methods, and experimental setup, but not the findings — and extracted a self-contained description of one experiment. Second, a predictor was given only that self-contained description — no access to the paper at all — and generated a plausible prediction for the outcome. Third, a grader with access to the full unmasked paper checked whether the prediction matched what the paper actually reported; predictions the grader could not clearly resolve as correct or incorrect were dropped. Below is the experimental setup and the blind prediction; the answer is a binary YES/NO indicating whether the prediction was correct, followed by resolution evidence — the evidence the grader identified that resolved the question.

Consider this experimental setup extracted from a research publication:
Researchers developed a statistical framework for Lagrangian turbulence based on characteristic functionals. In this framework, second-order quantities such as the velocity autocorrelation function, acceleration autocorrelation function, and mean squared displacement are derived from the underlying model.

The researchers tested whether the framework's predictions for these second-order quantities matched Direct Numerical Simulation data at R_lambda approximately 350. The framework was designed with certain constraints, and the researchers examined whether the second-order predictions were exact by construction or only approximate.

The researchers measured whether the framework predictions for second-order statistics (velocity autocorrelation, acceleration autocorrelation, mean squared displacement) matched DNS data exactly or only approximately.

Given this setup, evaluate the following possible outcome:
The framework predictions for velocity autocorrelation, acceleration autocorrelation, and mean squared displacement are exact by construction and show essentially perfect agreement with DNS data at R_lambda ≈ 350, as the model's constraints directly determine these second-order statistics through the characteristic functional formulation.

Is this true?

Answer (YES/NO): YES